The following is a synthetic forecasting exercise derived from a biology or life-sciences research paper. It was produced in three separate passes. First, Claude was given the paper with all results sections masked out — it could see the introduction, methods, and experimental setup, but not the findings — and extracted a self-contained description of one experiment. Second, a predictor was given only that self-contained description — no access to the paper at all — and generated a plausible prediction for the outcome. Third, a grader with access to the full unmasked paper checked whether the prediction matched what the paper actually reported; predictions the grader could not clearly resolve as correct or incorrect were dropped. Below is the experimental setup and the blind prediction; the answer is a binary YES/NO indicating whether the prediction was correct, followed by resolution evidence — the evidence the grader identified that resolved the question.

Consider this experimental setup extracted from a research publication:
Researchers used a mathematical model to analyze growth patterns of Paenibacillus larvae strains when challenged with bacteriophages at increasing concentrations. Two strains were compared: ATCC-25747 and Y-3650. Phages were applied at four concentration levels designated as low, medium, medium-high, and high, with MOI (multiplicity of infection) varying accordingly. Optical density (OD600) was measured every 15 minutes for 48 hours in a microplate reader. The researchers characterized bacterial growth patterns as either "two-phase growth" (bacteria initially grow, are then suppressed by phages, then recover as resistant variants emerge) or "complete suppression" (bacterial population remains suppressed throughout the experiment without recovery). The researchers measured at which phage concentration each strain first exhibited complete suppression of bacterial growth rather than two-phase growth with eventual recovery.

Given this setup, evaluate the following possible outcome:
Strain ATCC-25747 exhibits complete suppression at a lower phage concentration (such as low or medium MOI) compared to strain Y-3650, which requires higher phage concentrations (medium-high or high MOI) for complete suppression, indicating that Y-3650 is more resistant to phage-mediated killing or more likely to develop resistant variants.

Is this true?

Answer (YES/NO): YES